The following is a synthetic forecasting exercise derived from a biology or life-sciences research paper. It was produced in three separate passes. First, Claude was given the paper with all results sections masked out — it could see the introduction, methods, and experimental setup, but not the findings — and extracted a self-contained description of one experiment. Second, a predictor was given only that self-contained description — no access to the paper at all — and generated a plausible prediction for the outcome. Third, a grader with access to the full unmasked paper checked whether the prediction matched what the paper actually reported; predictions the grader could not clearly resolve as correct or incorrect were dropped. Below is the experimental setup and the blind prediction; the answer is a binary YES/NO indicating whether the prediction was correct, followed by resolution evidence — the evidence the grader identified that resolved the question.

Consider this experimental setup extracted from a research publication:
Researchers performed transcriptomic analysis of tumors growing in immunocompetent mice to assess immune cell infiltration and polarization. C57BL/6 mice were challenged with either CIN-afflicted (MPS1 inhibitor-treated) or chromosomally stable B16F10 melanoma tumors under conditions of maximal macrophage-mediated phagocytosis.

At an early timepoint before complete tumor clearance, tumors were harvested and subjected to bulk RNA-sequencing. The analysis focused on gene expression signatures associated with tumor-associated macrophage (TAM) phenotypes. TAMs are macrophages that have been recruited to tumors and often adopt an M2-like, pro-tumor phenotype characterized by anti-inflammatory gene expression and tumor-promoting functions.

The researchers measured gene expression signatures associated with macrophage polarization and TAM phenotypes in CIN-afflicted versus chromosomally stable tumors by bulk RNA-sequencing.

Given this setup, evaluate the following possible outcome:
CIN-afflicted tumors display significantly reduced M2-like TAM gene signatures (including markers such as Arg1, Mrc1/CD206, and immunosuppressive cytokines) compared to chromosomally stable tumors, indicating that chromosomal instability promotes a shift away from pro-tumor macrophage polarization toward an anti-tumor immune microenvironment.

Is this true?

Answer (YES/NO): NO